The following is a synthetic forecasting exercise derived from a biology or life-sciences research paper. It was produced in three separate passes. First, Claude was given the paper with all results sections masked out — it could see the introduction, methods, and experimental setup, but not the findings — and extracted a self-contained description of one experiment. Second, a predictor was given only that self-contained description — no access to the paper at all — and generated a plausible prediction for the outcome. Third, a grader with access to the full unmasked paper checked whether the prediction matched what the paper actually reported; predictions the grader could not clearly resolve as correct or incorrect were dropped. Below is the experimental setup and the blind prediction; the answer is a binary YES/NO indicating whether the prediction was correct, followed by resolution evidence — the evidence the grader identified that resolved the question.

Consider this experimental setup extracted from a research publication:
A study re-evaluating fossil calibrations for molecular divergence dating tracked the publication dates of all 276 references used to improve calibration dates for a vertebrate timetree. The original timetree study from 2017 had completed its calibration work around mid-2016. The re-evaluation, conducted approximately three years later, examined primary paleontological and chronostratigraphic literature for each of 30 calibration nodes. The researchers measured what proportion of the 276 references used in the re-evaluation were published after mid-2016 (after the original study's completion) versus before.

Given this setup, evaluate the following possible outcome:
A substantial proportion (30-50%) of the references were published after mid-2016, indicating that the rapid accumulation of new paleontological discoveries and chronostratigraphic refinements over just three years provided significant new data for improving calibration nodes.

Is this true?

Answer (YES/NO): NO